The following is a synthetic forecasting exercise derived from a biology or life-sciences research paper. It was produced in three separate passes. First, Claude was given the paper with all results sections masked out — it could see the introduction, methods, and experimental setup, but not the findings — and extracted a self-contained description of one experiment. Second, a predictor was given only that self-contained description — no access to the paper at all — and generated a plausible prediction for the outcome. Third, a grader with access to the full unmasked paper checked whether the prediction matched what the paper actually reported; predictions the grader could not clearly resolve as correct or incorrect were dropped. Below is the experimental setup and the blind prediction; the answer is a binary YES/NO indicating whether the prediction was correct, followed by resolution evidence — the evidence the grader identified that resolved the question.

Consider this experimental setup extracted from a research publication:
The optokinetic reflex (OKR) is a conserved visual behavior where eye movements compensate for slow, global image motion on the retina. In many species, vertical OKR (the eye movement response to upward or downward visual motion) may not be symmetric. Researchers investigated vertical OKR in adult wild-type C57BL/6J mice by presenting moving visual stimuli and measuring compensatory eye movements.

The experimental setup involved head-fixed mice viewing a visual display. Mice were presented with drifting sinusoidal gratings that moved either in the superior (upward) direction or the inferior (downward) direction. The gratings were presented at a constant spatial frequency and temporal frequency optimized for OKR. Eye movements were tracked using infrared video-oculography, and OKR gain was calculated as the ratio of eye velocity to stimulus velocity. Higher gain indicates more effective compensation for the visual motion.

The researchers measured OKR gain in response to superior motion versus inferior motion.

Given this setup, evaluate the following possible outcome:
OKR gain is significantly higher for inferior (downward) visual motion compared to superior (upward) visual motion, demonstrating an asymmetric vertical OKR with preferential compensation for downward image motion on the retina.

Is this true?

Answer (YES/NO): NO